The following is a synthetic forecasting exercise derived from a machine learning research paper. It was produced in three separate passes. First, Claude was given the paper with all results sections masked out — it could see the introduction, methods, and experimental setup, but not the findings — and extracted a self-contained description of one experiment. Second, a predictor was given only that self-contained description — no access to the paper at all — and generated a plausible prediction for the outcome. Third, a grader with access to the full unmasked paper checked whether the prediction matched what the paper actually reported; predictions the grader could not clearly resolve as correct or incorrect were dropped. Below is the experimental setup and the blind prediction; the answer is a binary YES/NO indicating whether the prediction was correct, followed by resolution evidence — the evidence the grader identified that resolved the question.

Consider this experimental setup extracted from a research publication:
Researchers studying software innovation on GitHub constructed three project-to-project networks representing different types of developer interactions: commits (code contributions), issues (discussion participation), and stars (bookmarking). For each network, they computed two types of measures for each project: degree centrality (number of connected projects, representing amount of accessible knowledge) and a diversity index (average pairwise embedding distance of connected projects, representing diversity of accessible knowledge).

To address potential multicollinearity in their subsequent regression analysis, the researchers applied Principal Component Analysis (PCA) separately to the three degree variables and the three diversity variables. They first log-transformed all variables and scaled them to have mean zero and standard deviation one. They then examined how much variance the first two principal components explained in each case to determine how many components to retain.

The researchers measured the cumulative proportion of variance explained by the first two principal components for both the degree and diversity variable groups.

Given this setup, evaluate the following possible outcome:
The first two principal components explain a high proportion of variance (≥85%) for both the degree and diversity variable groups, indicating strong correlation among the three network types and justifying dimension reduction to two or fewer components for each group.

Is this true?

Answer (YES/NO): NO